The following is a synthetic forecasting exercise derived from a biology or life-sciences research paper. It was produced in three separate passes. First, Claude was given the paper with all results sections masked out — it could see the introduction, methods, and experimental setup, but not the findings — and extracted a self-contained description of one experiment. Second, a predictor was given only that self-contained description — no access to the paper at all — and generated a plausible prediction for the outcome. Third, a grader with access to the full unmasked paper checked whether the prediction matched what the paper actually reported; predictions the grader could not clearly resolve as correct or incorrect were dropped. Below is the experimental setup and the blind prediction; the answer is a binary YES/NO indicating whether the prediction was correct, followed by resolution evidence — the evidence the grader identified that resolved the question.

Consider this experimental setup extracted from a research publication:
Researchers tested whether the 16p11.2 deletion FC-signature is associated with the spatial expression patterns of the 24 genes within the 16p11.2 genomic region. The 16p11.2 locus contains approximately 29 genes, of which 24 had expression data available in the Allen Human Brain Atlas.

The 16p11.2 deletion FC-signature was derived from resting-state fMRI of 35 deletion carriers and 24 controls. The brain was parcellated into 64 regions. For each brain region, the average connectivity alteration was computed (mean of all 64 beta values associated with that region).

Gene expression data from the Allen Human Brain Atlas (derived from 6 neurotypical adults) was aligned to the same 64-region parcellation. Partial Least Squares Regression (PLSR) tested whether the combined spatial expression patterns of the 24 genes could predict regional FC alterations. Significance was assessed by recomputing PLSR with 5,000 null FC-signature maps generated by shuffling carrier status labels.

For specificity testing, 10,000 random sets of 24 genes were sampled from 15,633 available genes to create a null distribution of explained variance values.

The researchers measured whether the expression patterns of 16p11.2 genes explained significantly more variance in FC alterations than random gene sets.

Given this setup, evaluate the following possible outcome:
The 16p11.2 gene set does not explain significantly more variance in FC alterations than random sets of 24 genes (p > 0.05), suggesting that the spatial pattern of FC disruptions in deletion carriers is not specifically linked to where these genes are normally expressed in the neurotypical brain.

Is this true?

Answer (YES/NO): YES